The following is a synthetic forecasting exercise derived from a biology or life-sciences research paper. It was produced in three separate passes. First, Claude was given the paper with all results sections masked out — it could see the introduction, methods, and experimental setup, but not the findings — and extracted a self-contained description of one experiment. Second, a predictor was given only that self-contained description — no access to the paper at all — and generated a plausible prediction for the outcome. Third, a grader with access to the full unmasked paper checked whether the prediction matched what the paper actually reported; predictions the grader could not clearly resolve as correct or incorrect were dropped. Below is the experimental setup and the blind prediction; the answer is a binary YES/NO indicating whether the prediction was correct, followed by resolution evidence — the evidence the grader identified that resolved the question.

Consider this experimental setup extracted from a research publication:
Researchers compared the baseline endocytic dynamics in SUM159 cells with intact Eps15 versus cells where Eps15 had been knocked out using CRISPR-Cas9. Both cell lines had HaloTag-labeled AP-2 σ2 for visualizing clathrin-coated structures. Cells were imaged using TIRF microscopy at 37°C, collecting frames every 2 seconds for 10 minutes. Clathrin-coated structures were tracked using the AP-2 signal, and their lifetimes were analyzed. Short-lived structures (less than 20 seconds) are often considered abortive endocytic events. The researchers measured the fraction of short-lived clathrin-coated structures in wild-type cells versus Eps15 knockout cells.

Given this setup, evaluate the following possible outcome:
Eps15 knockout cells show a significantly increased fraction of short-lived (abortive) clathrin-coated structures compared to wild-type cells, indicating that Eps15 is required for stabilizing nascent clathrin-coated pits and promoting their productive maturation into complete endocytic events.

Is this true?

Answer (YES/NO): YES